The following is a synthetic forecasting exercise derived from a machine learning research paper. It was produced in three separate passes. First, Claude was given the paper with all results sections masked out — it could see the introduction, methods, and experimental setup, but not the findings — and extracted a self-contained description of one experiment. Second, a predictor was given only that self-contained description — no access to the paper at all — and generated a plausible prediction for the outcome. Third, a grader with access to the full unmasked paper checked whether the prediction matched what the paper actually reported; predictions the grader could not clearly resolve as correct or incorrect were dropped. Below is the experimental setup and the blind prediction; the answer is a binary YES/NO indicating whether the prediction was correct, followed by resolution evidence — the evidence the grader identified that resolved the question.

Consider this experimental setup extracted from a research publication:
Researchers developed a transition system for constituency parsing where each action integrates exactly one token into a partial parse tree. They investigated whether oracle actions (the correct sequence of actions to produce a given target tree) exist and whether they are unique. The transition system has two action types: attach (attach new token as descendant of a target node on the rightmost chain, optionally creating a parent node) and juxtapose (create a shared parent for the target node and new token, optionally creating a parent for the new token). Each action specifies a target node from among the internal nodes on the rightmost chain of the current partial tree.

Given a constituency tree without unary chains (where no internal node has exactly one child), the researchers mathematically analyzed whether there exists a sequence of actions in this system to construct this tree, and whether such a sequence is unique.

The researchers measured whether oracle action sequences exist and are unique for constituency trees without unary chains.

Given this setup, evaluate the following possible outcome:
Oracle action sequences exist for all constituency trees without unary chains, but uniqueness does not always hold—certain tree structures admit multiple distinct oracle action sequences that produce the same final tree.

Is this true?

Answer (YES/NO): NO